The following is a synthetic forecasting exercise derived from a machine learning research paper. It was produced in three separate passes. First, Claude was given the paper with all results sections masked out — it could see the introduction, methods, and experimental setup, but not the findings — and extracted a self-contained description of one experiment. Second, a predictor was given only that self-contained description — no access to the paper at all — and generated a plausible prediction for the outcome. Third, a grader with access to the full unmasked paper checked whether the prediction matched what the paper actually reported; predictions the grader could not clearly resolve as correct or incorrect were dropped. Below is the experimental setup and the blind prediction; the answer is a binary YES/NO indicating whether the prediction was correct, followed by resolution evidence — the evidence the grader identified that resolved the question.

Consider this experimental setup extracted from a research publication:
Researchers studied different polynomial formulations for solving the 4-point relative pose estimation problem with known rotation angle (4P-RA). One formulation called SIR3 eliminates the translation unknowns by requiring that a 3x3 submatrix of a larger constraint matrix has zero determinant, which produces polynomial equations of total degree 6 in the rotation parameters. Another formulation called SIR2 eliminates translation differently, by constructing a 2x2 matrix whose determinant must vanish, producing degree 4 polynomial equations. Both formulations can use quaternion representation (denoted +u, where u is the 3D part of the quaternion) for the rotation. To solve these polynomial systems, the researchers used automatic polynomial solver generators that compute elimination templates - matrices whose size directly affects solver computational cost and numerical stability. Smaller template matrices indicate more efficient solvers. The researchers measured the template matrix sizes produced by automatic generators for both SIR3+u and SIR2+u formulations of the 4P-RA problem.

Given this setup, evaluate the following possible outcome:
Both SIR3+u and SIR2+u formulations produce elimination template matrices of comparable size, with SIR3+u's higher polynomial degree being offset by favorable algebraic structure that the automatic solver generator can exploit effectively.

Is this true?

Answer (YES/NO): NO